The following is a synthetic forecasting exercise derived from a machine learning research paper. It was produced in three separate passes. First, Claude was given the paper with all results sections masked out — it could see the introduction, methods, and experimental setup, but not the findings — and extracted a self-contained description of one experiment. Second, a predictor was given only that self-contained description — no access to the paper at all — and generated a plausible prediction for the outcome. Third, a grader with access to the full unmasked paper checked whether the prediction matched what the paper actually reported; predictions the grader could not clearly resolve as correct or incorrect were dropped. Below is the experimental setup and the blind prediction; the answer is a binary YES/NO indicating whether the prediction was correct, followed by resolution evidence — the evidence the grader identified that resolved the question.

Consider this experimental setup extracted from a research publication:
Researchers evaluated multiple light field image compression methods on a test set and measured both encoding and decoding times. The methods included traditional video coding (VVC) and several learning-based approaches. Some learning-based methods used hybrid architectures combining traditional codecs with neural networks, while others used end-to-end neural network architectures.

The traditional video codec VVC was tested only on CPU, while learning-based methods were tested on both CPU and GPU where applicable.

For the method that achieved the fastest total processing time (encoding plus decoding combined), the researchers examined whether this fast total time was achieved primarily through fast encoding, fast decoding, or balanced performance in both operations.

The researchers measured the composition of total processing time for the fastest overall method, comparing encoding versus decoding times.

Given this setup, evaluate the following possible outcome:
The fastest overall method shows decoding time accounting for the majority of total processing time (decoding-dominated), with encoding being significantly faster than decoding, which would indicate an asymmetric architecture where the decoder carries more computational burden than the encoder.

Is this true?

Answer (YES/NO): NO